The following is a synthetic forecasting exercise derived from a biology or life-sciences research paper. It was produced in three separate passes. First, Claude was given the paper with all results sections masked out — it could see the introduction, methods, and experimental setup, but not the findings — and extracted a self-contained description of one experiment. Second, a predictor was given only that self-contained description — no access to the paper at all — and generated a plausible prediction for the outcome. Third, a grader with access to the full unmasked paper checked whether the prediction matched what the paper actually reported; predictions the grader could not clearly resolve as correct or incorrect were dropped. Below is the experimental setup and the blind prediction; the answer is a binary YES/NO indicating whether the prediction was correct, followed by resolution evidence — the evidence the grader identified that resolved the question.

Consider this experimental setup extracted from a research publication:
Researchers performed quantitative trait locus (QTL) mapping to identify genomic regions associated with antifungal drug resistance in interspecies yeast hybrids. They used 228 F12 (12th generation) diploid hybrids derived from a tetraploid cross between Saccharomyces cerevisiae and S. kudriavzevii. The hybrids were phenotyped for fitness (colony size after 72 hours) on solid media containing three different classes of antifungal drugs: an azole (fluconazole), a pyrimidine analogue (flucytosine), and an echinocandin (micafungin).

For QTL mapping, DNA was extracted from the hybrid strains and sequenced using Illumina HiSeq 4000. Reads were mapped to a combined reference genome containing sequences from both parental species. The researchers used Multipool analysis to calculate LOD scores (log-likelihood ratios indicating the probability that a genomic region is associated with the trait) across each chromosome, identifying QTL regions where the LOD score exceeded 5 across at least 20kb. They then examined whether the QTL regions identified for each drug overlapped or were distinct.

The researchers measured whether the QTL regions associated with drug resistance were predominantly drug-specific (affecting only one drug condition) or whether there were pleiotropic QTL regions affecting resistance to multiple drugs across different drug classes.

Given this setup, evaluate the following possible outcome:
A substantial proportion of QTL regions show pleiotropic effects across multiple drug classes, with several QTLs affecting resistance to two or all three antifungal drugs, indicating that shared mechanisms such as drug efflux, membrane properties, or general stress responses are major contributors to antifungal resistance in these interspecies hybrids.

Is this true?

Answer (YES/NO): NO